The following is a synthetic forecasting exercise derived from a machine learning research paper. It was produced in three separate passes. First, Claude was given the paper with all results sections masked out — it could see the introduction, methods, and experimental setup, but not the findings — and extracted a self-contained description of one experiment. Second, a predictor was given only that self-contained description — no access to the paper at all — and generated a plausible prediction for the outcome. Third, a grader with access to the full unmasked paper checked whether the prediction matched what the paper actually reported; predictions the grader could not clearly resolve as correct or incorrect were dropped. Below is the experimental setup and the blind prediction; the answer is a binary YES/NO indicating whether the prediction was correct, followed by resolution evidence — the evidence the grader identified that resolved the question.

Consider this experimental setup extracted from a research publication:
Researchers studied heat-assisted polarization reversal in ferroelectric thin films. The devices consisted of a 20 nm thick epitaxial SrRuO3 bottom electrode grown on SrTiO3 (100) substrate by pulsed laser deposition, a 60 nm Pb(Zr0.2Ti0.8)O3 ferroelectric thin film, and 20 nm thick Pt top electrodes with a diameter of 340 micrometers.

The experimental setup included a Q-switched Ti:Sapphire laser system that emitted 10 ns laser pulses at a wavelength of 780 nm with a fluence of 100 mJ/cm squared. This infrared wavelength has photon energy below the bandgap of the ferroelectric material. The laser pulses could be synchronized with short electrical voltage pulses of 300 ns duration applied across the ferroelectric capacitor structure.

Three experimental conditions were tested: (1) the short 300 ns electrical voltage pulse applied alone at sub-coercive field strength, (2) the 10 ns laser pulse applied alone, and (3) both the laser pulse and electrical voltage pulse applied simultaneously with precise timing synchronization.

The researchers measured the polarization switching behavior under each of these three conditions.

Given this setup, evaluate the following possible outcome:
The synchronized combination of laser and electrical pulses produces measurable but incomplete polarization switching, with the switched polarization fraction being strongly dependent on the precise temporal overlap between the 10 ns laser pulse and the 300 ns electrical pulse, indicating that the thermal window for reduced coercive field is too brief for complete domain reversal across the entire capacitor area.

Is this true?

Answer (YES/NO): NO